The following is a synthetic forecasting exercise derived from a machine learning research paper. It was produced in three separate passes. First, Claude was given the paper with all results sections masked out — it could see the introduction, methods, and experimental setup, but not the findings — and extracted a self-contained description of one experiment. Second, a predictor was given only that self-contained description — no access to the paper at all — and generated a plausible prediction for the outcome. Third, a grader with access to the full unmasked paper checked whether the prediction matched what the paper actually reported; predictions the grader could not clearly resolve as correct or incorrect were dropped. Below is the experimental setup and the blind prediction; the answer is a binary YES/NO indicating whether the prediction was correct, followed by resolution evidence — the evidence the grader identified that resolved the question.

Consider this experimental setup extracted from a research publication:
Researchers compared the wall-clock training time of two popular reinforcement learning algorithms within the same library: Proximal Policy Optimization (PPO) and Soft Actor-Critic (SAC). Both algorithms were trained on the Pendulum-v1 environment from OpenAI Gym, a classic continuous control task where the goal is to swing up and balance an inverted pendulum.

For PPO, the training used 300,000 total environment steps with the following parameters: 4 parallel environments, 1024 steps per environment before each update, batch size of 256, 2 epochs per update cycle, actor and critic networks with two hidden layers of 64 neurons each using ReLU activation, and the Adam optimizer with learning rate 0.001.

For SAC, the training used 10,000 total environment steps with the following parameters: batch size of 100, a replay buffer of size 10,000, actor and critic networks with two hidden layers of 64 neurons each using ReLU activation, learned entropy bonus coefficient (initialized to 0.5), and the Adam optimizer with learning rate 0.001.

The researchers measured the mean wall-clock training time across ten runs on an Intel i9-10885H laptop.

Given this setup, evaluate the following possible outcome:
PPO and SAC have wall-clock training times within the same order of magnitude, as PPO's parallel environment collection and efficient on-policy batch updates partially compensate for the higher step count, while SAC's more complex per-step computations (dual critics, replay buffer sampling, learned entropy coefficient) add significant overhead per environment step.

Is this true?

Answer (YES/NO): YES